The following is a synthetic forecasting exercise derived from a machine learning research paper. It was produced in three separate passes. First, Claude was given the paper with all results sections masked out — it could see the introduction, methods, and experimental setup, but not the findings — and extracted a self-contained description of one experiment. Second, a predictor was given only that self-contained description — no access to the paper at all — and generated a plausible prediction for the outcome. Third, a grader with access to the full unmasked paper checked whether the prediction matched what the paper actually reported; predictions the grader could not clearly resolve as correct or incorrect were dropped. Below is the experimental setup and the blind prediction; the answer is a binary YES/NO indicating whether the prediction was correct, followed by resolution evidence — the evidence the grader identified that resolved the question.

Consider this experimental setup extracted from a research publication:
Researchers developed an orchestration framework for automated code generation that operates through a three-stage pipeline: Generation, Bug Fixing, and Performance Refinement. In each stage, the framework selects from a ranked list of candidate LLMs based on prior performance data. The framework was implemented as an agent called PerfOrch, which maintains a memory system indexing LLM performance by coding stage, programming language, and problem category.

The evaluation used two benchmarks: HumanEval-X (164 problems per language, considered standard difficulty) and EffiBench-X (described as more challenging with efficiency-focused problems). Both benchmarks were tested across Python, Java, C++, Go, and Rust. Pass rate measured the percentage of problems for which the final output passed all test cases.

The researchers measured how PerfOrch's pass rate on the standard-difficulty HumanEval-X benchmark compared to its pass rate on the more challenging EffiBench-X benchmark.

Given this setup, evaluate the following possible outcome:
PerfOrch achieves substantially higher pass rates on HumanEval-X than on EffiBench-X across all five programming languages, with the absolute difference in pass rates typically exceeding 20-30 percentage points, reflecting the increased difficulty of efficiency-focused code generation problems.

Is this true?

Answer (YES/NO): NO